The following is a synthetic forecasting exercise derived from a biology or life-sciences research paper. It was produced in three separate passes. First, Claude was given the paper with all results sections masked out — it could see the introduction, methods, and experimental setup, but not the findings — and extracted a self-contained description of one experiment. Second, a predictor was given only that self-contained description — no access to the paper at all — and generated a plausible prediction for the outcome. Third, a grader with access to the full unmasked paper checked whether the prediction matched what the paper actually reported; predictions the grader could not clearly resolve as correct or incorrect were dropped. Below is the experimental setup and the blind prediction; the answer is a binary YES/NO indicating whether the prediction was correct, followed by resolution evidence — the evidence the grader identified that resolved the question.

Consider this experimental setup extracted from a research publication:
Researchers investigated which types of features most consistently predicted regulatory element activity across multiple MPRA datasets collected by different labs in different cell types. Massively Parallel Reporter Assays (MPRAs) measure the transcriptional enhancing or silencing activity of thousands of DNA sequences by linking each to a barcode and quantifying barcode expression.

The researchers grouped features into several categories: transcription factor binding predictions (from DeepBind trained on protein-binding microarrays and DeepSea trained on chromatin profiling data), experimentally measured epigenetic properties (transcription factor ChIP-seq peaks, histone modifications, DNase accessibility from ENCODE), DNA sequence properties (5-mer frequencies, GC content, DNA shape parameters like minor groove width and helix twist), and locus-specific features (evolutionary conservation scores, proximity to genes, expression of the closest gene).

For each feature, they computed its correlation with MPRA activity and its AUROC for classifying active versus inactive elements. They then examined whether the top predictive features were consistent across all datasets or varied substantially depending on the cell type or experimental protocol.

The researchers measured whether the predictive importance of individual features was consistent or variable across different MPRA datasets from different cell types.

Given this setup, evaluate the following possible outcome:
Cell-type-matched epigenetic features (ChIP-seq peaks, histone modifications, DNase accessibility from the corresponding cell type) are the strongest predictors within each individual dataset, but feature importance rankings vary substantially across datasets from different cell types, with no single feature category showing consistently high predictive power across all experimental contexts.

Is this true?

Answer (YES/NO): NO